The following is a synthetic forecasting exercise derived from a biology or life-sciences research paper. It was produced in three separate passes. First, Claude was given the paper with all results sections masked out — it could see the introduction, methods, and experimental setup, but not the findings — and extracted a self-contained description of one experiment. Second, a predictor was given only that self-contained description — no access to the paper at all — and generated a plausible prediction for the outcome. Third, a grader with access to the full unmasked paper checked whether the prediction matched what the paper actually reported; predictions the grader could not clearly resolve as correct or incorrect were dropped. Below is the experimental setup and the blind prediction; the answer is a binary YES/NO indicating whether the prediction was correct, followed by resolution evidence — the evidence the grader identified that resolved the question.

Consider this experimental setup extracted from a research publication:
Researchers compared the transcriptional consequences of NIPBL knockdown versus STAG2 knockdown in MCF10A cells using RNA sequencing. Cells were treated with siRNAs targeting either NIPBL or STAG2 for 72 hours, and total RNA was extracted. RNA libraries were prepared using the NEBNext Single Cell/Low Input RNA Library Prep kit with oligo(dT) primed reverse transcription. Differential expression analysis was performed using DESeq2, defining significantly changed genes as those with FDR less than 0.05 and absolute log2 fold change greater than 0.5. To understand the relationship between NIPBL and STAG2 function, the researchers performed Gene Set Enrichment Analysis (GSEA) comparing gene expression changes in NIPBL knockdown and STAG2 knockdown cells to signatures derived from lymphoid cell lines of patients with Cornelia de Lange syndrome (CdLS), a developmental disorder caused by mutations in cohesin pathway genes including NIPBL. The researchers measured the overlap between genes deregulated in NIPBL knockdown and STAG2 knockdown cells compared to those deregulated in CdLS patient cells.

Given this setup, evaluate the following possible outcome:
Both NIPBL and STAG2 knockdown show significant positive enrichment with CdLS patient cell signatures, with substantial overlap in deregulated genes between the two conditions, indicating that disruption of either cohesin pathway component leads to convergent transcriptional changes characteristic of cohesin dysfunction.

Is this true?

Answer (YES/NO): NO